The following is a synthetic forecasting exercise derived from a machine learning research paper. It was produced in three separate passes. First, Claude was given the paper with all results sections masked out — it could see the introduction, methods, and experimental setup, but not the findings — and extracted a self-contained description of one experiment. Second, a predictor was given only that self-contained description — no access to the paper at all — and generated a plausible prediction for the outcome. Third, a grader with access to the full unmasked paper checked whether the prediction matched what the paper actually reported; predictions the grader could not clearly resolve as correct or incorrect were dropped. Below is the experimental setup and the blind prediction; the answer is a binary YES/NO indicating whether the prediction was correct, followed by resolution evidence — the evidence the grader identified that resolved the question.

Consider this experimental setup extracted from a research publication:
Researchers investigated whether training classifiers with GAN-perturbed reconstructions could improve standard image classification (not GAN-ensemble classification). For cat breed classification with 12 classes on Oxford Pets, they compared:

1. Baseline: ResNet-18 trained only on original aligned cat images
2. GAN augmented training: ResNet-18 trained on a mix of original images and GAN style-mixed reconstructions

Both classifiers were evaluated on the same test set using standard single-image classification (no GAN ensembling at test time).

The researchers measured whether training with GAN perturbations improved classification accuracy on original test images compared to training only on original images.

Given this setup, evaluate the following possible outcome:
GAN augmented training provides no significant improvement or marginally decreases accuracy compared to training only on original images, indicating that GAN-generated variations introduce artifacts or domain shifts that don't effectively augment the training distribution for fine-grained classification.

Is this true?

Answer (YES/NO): NO